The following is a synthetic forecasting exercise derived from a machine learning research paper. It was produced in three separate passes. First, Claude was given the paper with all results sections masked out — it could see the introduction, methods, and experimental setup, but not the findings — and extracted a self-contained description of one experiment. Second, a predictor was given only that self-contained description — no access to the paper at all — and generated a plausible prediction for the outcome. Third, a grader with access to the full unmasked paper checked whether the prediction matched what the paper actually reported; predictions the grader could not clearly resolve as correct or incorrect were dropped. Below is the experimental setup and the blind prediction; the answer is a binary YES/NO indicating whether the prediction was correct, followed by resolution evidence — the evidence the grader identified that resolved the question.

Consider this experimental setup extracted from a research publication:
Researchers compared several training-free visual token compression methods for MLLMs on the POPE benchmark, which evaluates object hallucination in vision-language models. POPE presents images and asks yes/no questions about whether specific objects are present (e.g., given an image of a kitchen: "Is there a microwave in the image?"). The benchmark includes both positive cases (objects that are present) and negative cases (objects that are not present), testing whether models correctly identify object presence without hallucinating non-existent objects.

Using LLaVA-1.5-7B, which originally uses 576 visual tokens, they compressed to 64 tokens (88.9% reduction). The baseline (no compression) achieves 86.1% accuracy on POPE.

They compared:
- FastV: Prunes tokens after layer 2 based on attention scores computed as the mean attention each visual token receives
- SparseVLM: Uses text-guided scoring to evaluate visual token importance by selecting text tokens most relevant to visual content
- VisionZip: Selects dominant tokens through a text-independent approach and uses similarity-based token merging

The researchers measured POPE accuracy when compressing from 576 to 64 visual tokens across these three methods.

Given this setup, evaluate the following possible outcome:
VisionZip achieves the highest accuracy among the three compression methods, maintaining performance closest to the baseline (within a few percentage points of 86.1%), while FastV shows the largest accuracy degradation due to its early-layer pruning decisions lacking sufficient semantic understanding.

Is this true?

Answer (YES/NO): YES